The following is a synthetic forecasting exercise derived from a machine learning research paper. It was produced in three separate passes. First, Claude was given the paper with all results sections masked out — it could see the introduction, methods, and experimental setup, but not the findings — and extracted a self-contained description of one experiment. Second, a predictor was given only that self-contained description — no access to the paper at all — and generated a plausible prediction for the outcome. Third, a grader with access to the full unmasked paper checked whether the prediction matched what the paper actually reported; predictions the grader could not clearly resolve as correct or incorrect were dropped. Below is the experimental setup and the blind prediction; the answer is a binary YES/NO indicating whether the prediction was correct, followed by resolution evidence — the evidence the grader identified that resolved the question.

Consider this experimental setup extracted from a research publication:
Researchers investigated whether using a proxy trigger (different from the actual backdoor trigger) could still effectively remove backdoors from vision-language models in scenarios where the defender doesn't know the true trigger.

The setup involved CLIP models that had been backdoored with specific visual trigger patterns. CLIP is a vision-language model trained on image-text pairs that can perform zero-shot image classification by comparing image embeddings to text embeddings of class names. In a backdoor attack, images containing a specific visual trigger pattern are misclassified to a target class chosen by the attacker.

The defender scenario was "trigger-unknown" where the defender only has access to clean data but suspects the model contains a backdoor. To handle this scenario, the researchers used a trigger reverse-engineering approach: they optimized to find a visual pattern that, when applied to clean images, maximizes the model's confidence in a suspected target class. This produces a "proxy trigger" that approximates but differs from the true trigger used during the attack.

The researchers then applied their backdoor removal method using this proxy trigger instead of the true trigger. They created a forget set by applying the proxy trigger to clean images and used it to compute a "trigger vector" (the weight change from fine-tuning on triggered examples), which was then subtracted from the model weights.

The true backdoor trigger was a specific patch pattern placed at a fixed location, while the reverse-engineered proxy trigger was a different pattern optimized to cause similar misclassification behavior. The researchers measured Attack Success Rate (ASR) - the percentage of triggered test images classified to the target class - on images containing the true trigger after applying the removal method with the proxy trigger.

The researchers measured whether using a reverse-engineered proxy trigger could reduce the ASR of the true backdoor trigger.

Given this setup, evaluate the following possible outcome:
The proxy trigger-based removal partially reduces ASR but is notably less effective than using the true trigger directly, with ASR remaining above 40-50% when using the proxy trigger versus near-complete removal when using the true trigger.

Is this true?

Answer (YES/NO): NO